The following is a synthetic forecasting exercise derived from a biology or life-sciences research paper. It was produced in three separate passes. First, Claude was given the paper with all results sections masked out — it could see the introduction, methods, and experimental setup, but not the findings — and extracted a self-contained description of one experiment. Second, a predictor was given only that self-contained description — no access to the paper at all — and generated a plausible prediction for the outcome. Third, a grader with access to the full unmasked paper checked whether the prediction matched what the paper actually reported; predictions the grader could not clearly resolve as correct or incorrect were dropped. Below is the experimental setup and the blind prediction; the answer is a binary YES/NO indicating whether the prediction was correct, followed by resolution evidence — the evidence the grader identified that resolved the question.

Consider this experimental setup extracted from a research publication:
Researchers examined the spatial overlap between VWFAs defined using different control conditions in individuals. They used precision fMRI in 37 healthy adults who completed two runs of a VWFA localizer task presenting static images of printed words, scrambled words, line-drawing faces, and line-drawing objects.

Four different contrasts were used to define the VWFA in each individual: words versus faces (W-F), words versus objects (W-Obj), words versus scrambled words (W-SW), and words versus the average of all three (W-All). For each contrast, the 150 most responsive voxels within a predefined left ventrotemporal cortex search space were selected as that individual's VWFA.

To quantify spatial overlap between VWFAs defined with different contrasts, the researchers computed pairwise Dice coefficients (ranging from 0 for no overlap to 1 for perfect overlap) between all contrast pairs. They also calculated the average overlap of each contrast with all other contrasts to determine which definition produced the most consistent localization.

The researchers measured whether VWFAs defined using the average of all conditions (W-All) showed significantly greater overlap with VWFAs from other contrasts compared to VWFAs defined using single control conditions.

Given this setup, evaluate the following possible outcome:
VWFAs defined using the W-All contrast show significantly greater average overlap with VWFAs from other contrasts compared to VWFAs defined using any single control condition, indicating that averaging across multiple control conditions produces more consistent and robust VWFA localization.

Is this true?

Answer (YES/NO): NO